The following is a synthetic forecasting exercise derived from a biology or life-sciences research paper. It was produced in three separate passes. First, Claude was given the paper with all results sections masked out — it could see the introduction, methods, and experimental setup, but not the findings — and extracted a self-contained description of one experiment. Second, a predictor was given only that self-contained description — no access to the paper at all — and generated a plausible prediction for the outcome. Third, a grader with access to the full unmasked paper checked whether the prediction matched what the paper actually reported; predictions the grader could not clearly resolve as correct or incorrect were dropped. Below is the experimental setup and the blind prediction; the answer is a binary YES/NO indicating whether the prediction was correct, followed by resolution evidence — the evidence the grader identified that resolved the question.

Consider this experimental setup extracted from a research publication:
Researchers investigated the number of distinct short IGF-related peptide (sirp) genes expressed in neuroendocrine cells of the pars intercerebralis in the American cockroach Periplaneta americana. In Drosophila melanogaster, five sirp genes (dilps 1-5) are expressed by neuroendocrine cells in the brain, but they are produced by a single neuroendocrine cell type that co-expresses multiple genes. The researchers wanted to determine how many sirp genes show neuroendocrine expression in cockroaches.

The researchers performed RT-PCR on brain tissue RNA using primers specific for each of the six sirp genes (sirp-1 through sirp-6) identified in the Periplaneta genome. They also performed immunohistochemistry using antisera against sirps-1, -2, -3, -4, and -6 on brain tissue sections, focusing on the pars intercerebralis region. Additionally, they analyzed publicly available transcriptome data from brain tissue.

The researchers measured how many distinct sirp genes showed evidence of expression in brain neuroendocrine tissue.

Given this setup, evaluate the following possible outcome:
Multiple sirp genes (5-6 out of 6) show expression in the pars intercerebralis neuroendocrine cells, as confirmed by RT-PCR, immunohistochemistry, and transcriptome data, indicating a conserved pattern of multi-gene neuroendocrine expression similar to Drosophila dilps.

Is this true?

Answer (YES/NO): NO